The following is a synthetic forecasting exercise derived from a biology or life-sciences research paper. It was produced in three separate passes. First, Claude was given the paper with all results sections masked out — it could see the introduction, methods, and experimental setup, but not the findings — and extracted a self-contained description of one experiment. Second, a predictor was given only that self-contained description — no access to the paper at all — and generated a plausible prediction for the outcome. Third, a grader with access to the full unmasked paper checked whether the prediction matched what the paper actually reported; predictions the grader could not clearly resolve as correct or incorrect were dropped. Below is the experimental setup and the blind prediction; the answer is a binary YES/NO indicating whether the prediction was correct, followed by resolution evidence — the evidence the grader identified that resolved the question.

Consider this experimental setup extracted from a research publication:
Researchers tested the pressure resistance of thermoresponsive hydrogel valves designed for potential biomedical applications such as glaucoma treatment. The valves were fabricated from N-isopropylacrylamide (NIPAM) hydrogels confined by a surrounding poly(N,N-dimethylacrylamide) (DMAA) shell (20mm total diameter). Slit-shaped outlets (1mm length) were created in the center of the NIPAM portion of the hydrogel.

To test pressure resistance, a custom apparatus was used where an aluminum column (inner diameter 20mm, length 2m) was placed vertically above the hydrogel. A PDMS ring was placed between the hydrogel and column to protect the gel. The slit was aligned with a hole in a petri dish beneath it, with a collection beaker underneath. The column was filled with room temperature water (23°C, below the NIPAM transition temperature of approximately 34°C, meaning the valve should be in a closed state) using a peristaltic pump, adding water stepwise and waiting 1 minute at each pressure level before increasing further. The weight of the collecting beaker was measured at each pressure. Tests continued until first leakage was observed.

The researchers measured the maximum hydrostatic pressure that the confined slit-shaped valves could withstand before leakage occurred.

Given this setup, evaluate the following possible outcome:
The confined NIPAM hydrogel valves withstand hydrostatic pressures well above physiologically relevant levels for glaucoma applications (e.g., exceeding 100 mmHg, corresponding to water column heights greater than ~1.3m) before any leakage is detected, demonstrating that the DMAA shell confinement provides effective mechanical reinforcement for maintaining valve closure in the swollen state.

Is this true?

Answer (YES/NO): NO